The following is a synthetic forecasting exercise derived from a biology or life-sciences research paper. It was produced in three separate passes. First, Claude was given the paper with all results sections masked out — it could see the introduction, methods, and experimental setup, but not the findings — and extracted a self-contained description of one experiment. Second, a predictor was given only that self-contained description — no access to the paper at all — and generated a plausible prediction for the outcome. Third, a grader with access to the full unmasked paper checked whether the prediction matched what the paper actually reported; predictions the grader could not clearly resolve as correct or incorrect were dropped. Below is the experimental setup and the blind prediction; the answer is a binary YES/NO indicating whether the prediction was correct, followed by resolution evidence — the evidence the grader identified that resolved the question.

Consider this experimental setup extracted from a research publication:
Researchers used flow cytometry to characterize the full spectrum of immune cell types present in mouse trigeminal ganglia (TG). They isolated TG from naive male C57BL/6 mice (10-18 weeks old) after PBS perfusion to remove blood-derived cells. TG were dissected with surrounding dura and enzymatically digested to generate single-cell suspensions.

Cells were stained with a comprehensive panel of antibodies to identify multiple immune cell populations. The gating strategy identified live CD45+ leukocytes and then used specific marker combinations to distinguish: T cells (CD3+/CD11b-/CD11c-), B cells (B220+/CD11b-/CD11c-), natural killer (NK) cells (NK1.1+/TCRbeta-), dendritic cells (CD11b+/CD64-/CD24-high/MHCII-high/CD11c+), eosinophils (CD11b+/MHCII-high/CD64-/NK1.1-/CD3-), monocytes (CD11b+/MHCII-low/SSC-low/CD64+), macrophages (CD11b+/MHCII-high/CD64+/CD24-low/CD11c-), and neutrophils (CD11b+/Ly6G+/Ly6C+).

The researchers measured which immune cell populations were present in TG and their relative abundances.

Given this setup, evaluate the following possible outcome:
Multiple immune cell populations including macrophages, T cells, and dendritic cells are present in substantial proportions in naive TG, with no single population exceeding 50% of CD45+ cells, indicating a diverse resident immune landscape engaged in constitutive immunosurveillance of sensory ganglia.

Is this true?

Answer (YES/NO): NO